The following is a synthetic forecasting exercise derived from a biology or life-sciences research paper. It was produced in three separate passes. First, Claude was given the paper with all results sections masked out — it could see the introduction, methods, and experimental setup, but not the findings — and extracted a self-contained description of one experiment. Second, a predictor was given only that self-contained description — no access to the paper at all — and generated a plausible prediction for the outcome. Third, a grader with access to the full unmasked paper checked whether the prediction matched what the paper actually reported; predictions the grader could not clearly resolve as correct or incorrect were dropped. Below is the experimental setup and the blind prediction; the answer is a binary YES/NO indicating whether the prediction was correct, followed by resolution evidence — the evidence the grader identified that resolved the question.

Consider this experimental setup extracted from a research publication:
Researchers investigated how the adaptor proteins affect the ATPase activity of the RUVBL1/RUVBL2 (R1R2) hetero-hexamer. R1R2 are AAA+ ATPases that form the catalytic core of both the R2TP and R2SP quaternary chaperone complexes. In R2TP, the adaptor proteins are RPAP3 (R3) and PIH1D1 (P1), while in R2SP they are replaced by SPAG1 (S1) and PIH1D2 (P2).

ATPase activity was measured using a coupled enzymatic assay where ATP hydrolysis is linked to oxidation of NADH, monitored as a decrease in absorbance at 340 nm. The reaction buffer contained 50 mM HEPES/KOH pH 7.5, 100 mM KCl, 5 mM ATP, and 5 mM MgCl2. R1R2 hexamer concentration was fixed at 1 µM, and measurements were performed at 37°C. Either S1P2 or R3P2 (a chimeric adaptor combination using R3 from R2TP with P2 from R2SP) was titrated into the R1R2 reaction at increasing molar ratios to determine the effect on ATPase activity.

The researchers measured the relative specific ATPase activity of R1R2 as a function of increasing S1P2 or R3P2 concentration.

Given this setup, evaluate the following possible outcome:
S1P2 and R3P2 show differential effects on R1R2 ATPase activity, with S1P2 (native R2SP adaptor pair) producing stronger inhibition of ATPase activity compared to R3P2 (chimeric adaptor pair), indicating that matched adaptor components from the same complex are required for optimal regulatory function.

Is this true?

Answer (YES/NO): NO